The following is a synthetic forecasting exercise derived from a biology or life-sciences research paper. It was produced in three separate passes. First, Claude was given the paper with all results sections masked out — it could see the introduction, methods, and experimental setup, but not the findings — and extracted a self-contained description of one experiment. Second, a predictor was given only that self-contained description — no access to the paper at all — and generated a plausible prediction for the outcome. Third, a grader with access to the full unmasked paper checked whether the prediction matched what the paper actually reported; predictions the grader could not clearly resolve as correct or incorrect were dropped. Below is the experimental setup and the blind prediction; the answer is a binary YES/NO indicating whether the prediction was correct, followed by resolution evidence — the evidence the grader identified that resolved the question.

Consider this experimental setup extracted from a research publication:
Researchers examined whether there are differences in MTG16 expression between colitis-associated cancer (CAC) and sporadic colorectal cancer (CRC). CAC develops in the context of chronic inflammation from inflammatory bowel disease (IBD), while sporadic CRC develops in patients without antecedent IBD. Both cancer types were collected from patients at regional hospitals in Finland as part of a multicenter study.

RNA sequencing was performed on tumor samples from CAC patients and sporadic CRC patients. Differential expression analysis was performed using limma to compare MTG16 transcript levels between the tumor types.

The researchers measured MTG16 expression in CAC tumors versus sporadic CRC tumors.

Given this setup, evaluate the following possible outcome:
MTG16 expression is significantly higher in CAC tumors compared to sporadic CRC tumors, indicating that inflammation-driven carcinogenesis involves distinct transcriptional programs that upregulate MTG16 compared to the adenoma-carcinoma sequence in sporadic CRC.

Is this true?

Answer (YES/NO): NO